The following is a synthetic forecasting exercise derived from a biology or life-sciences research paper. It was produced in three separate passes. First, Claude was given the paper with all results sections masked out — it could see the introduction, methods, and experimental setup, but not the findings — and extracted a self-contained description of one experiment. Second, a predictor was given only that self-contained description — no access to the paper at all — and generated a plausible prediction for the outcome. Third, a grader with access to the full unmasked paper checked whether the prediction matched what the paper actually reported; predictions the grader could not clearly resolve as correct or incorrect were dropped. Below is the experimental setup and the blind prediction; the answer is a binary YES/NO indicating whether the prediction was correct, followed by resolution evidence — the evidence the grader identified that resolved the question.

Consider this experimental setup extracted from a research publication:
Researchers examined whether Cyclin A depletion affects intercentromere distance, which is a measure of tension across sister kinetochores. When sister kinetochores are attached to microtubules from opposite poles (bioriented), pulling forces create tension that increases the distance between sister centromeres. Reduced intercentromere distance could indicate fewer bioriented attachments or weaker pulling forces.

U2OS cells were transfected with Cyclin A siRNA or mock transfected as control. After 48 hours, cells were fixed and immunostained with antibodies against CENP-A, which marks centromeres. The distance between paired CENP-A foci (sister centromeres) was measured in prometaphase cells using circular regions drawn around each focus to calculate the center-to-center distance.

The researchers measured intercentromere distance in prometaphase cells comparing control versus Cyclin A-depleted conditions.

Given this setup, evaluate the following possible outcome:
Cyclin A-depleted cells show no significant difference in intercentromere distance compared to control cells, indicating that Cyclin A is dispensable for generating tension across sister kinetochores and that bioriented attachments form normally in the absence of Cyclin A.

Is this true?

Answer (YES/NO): NO